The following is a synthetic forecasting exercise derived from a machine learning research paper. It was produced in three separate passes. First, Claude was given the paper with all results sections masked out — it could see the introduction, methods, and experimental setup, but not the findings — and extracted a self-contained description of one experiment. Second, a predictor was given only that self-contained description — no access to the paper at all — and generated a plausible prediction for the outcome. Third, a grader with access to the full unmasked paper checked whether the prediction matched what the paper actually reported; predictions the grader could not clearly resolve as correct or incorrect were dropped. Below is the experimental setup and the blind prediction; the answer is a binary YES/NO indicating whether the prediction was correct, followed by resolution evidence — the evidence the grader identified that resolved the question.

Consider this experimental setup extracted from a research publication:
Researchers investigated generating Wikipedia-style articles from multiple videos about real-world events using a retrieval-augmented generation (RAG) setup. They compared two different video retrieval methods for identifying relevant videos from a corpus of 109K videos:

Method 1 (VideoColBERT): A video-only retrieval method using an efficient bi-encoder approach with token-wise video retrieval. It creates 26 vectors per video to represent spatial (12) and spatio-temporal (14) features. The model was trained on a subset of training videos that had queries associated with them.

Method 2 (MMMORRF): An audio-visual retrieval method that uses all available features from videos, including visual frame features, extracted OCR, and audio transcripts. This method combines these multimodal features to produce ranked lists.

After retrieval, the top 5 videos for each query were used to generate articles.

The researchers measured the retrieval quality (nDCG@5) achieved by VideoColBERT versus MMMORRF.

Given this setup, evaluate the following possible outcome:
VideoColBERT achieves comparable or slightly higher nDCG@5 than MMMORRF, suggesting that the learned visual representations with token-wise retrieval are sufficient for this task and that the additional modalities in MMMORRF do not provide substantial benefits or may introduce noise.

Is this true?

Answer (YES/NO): NO